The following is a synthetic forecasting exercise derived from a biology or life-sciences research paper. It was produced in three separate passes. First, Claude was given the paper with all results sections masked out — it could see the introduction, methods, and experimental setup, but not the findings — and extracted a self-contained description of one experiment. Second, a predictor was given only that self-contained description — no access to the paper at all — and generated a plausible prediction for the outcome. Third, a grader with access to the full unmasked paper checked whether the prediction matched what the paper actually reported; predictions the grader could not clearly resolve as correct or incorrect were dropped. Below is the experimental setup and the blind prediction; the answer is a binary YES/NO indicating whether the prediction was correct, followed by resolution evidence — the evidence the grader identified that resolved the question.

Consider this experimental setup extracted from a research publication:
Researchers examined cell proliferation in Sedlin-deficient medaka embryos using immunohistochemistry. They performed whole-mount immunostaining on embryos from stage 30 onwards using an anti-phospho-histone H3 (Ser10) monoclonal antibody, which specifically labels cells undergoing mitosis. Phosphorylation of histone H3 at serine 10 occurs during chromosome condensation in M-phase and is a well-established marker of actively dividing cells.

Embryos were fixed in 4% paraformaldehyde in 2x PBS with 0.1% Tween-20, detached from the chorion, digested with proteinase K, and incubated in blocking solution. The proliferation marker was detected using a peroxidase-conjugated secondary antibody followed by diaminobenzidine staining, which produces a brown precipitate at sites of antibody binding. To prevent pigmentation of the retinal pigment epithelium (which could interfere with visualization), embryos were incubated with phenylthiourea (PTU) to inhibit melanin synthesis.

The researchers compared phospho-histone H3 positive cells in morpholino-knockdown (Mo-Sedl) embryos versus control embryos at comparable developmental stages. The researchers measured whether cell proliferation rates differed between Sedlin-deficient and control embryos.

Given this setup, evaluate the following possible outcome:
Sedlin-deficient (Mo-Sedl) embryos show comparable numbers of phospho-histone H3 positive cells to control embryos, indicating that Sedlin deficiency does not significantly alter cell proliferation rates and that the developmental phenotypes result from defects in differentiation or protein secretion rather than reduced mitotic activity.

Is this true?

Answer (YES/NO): NO